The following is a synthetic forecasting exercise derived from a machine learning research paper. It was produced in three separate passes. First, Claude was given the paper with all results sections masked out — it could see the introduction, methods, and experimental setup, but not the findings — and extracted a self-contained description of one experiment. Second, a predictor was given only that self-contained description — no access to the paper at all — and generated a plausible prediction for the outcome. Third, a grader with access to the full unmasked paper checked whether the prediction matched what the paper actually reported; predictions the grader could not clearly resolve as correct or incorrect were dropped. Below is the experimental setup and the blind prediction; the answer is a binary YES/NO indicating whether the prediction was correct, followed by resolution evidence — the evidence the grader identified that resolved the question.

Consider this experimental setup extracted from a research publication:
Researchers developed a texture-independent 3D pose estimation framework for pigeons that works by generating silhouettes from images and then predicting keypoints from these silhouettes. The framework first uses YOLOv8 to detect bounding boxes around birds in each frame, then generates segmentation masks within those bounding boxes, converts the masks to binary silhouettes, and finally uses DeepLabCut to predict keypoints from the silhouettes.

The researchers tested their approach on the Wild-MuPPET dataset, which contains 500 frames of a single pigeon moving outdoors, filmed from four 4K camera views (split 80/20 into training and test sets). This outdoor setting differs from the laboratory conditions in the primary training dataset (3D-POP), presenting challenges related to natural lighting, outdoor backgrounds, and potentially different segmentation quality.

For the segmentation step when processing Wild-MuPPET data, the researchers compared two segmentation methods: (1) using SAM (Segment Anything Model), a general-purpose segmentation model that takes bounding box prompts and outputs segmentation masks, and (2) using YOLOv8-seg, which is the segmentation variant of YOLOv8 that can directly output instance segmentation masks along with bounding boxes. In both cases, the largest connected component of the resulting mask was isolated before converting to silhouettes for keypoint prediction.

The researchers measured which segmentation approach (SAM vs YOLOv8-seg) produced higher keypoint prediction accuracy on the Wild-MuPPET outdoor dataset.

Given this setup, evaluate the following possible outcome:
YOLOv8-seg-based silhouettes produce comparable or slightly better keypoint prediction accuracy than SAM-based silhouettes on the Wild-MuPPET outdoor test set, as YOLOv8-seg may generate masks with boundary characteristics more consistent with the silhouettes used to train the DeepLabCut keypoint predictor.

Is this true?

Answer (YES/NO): YES